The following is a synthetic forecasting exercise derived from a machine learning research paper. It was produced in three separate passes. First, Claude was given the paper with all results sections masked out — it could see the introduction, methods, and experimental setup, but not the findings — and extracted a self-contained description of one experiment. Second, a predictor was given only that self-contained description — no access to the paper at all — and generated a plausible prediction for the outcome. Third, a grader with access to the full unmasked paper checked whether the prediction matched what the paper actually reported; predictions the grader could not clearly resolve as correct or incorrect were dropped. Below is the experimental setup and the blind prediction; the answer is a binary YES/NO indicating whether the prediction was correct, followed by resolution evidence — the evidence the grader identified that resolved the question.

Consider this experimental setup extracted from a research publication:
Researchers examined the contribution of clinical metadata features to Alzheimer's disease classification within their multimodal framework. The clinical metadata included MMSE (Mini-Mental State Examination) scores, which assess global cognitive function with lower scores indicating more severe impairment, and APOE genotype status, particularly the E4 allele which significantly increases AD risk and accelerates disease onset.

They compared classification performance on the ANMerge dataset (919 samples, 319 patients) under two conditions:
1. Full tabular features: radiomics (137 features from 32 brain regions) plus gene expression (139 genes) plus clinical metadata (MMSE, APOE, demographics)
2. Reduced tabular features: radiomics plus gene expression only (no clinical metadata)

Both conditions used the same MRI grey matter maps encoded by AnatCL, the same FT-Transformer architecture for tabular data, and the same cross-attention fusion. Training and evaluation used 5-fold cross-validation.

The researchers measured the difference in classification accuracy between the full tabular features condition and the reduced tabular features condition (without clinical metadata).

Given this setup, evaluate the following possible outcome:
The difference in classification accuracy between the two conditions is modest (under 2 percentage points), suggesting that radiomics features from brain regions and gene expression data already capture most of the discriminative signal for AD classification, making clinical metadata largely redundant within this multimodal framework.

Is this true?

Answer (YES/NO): NO